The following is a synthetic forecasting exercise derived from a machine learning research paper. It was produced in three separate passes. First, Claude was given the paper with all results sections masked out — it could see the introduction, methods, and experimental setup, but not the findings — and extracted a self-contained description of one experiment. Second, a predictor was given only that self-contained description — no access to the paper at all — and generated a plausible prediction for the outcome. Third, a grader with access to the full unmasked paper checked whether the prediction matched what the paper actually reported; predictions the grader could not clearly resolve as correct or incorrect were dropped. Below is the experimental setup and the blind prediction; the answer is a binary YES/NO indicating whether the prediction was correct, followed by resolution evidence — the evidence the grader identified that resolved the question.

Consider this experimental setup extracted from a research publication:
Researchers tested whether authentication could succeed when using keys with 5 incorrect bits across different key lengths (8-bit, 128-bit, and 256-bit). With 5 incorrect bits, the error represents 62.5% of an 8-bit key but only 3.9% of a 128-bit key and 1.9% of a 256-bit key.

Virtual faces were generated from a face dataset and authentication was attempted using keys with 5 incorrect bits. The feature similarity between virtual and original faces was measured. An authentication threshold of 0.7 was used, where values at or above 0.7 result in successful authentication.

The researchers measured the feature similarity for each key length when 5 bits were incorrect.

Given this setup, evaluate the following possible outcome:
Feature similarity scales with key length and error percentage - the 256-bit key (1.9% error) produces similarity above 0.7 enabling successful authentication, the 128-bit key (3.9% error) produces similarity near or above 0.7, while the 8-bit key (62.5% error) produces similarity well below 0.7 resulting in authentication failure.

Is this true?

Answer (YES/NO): NO